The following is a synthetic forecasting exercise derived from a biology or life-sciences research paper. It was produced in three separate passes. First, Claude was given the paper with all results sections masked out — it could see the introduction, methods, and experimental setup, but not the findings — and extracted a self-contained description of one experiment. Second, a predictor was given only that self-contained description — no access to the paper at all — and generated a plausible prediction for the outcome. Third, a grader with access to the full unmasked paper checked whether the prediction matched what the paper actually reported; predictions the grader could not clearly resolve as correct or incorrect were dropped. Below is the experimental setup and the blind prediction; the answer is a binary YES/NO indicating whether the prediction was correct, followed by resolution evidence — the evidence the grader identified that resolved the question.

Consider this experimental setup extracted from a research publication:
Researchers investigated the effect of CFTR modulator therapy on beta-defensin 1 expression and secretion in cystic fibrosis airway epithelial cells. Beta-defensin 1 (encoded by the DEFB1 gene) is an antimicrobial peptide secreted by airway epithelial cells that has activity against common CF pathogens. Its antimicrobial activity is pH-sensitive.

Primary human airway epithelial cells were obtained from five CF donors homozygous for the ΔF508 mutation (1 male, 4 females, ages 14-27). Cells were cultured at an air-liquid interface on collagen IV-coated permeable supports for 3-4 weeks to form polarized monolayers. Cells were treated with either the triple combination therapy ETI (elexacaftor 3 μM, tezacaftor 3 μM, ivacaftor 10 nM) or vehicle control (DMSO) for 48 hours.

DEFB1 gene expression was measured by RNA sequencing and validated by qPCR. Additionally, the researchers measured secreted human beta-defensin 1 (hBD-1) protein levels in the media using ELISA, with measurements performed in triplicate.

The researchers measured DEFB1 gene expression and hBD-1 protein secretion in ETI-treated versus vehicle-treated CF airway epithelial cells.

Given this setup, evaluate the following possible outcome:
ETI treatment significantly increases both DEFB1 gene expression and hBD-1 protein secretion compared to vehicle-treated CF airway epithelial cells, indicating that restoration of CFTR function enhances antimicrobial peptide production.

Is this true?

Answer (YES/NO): NO